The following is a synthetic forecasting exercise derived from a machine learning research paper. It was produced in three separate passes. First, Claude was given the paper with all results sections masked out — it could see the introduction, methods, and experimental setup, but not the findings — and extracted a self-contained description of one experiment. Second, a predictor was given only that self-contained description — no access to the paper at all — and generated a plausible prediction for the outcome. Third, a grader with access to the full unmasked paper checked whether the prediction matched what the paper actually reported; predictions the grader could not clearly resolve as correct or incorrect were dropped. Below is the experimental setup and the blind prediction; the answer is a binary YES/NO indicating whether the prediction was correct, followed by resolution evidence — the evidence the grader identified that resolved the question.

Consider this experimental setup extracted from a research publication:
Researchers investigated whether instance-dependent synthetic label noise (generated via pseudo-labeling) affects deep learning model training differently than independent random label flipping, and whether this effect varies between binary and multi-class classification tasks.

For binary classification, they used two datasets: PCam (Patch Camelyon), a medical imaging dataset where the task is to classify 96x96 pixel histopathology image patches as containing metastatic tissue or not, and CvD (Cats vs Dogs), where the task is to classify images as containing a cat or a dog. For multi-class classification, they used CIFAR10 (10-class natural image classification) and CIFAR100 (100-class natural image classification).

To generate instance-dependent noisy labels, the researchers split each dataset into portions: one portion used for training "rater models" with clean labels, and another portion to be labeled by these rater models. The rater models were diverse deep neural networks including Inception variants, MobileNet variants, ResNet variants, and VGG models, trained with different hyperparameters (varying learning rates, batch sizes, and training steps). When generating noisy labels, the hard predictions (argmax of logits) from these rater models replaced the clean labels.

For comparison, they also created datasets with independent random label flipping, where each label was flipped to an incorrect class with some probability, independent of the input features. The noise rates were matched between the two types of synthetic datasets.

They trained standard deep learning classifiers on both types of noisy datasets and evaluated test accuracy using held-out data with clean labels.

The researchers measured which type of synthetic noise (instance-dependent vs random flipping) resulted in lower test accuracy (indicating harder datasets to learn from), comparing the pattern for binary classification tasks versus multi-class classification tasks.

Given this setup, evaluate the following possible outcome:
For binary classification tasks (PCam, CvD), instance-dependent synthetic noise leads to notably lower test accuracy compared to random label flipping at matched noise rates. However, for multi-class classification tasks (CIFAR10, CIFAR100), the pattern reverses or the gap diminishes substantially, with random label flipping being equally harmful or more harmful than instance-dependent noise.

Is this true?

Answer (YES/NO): YES